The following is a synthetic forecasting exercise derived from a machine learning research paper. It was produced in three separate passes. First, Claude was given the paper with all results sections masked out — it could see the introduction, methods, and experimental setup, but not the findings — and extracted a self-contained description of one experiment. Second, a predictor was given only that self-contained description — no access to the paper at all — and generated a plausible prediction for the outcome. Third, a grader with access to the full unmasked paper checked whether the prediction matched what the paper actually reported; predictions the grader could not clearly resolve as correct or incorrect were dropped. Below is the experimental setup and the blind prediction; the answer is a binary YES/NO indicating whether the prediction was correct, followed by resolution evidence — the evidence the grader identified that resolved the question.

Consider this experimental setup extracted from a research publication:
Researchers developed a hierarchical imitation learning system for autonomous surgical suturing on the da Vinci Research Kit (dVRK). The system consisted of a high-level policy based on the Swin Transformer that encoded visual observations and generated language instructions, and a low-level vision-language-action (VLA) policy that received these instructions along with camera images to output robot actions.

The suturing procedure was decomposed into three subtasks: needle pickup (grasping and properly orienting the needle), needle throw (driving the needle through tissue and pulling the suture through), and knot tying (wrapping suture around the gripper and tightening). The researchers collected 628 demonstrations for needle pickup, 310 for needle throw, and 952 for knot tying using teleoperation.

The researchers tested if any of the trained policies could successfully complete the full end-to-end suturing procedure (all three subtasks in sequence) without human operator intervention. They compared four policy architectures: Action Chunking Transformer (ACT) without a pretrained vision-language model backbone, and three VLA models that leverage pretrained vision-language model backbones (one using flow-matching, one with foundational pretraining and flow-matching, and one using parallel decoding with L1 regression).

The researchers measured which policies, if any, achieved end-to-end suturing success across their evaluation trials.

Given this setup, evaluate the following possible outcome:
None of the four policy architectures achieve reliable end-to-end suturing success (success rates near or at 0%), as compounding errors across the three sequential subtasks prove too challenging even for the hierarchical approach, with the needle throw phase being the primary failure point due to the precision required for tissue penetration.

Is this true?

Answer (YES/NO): NO